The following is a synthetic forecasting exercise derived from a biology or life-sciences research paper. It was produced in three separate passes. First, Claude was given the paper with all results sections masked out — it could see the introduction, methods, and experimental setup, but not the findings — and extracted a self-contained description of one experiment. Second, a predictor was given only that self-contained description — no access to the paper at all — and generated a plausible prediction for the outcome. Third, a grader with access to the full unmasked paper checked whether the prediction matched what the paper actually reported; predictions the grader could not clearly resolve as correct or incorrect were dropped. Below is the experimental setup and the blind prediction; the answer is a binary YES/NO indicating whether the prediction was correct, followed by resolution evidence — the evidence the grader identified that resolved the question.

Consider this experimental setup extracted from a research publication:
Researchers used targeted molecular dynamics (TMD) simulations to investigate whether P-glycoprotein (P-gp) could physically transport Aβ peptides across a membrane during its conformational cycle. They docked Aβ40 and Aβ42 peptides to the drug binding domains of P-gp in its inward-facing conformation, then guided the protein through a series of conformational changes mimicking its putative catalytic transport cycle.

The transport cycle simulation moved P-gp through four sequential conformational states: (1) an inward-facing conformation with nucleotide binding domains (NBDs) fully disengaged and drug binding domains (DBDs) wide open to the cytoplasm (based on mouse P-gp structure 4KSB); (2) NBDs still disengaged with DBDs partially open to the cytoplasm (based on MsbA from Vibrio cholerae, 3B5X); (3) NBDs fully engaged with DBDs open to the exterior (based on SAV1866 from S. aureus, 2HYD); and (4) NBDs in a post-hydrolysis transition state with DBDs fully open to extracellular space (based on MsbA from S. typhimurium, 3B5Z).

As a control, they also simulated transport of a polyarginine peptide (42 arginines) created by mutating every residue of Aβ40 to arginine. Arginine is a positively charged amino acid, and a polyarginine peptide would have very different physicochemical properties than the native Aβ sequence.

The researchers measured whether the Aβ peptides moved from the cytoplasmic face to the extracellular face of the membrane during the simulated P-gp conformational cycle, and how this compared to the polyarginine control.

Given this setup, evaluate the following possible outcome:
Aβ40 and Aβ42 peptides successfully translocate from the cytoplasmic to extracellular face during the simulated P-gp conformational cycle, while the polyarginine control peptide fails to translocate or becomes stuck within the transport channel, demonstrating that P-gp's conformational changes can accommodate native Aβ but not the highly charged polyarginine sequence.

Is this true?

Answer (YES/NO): YES